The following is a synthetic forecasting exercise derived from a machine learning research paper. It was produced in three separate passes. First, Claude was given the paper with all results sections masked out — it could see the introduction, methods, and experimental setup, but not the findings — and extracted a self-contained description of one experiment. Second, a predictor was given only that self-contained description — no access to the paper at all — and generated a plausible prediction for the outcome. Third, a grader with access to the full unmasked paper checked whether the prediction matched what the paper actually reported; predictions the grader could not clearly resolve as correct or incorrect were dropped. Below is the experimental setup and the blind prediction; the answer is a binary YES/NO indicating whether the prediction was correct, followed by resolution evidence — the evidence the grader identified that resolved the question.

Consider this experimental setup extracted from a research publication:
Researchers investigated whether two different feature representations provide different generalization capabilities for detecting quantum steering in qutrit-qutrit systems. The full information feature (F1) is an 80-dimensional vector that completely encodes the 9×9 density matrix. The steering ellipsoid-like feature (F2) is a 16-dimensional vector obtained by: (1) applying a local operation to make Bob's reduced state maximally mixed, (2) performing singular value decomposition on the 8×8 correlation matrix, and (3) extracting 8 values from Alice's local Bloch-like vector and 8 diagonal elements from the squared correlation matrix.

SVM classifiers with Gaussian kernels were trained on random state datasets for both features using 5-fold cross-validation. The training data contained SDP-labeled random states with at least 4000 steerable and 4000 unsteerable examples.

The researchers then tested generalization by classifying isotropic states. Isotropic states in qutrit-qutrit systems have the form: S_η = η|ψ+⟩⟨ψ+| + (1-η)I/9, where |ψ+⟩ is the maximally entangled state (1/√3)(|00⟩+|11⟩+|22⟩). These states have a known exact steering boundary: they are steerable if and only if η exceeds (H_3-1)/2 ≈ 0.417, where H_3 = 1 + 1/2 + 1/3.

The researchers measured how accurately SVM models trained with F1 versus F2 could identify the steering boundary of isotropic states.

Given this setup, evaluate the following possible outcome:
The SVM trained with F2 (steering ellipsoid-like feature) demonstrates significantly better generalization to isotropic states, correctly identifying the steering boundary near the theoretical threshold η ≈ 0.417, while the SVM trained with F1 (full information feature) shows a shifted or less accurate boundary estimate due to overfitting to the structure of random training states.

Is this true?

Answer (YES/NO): NO